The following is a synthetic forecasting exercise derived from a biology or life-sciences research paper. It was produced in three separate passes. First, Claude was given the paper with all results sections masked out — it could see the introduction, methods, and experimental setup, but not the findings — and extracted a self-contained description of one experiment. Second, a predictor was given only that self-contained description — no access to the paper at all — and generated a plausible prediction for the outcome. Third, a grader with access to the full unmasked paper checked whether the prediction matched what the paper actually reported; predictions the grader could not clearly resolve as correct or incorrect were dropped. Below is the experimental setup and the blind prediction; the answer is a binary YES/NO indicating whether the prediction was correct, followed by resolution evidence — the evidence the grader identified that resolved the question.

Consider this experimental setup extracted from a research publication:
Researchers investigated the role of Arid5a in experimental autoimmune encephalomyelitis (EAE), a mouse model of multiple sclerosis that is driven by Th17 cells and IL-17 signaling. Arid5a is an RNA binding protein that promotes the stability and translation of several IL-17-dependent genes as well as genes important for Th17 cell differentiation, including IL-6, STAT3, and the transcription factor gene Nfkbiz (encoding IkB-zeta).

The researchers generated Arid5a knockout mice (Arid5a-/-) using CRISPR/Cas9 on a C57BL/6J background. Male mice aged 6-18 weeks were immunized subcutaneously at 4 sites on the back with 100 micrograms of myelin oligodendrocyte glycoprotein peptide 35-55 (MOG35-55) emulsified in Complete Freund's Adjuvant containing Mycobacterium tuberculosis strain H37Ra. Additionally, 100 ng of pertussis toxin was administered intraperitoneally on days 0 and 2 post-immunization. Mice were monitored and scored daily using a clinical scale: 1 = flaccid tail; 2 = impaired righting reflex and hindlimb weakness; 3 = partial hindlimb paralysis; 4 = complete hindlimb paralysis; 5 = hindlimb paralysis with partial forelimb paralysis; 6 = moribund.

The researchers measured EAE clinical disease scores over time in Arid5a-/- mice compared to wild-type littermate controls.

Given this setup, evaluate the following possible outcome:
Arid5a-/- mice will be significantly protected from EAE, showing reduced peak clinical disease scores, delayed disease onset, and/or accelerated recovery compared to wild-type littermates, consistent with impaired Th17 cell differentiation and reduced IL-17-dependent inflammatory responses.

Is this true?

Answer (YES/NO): YES